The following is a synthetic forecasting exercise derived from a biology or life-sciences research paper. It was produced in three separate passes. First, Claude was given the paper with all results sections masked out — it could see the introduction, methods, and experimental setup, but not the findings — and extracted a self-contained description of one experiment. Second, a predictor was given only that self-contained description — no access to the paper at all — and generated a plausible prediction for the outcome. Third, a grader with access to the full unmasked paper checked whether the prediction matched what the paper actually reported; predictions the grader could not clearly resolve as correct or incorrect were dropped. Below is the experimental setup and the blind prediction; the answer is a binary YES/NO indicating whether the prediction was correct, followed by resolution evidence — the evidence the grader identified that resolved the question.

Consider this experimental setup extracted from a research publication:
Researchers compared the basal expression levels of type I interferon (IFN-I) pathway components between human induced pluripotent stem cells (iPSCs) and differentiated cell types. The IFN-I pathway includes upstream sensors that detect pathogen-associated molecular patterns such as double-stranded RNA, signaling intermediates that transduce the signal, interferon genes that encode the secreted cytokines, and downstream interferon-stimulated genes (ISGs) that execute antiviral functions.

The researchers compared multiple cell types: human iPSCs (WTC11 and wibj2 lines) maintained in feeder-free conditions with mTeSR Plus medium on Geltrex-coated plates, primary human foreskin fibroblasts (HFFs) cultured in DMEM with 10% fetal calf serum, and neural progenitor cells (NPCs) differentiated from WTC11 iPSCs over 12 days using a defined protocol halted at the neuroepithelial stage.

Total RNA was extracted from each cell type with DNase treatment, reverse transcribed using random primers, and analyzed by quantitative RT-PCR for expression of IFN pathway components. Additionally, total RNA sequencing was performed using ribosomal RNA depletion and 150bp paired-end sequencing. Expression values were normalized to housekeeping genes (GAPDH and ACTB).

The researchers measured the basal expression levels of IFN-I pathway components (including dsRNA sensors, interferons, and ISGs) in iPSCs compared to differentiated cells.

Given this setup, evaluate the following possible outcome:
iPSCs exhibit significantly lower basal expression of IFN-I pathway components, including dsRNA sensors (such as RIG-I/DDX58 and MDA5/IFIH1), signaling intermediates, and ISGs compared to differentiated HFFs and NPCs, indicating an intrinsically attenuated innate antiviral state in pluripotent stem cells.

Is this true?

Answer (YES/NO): YES